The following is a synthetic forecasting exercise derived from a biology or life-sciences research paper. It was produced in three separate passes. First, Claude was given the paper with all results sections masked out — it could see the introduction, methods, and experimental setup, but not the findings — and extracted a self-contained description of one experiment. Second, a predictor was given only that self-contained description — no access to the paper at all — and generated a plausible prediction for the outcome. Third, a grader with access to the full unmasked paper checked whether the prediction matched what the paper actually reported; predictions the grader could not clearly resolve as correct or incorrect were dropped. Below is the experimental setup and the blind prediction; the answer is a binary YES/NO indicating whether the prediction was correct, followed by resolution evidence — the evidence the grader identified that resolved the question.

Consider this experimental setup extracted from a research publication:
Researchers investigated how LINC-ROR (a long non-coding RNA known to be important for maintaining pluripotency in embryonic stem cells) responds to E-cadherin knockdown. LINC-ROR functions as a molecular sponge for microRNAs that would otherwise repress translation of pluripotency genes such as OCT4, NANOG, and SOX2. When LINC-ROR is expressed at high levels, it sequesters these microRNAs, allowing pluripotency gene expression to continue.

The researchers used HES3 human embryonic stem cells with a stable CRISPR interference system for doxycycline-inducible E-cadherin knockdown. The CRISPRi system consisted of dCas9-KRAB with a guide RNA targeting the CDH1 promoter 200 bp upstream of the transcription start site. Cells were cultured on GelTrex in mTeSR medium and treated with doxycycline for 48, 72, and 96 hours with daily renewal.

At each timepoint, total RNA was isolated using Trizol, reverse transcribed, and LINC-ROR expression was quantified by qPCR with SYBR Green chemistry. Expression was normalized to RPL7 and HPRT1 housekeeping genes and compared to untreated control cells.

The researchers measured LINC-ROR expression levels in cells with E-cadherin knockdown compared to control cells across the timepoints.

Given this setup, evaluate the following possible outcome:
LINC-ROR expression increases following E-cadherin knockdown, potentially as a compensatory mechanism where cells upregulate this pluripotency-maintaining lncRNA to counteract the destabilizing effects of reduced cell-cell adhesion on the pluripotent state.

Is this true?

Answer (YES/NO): NO